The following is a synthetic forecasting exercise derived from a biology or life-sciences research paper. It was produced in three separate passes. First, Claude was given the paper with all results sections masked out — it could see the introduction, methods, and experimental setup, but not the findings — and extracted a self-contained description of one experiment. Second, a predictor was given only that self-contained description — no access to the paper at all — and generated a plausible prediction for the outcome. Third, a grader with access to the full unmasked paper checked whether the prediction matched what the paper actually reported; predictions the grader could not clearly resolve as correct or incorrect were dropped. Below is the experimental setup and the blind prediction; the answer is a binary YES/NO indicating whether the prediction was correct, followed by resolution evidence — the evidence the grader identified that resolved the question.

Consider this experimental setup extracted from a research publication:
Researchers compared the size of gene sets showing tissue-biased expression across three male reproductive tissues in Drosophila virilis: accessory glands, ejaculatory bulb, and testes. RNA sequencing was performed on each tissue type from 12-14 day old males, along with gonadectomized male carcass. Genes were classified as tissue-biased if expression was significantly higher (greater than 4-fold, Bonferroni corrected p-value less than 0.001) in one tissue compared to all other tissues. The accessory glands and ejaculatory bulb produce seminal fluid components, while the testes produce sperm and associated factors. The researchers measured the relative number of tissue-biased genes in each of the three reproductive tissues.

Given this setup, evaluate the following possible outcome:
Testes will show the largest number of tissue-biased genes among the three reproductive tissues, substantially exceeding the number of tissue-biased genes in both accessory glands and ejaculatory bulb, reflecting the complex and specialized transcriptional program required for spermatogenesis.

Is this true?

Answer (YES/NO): YES